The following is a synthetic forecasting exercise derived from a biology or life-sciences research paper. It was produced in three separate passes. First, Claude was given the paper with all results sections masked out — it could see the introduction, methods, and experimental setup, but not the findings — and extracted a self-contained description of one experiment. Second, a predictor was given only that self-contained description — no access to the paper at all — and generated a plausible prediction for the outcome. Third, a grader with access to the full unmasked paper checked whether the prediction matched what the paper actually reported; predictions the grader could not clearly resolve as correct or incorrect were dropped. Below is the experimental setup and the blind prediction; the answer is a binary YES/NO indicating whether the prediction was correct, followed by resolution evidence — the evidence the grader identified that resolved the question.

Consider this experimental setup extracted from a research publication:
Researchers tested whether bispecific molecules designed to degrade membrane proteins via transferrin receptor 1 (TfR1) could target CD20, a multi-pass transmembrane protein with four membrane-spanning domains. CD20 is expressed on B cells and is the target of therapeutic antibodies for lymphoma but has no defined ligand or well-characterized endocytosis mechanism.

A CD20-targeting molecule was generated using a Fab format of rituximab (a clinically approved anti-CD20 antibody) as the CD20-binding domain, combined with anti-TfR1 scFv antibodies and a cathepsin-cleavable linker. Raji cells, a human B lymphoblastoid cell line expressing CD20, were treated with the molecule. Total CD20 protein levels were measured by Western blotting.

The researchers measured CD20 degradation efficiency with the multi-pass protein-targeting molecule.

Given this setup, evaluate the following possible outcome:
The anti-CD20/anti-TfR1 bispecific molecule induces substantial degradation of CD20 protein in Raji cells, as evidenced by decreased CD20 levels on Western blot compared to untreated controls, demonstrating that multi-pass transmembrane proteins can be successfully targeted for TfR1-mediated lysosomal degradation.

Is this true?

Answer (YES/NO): YES